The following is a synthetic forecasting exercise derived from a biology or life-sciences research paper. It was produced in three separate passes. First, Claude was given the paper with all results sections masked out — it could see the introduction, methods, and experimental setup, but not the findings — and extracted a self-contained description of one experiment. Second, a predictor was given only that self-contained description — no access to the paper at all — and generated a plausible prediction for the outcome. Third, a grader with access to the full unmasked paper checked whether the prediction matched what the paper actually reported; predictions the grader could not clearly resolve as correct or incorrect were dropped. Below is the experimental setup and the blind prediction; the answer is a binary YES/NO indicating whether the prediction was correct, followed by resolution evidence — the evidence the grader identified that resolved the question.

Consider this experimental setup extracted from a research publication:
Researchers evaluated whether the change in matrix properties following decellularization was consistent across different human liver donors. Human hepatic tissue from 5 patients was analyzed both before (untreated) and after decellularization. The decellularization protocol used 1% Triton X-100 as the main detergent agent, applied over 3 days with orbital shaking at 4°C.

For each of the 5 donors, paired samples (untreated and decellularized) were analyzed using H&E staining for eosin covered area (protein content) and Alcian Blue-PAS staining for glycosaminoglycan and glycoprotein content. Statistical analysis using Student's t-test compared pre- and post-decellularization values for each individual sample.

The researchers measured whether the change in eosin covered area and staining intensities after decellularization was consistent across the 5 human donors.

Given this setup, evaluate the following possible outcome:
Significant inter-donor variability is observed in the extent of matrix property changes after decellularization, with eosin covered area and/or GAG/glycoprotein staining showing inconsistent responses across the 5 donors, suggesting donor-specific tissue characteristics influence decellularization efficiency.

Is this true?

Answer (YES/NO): YES